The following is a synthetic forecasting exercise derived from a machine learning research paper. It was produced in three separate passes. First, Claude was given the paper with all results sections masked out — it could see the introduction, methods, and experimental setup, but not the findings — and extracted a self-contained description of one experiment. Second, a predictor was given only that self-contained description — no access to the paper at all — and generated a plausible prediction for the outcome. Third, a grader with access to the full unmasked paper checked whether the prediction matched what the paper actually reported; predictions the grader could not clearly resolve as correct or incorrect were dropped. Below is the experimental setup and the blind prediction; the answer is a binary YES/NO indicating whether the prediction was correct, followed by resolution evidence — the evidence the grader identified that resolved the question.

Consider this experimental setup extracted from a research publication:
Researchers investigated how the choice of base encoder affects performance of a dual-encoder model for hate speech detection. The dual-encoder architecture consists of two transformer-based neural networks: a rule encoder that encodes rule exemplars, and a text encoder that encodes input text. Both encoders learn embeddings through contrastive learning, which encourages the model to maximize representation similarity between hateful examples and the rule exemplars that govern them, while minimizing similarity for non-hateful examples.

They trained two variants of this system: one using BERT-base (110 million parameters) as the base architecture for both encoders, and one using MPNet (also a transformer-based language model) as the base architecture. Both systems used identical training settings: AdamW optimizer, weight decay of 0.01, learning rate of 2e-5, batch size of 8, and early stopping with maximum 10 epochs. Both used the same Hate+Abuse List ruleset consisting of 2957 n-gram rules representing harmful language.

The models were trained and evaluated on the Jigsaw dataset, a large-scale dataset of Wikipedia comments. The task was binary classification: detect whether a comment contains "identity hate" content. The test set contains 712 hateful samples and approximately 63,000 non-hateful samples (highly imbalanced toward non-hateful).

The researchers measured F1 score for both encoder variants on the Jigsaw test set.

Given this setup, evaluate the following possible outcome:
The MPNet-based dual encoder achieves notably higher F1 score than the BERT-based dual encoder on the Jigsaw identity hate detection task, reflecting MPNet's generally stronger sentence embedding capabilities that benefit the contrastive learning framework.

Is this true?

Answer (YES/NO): NO